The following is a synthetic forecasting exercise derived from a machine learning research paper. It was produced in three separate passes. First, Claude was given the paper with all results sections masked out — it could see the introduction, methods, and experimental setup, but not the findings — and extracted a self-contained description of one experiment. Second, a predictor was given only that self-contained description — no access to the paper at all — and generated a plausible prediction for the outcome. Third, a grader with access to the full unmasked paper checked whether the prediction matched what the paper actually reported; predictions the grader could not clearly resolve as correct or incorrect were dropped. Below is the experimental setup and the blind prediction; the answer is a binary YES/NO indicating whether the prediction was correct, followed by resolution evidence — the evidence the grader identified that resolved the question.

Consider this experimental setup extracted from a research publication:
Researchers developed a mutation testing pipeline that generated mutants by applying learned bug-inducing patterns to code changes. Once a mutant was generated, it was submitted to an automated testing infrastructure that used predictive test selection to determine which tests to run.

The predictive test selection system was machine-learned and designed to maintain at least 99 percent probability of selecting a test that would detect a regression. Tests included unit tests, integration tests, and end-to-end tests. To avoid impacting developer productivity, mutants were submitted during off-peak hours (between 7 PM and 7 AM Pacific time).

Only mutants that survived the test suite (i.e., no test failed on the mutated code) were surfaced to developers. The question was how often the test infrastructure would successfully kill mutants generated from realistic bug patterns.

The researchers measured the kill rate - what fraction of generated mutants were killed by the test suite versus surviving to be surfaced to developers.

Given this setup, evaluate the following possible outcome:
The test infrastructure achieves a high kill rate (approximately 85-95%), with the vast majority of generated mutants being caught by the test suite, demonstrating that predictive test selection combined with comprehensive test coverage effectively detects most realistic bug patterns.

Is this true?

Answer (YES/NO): NO